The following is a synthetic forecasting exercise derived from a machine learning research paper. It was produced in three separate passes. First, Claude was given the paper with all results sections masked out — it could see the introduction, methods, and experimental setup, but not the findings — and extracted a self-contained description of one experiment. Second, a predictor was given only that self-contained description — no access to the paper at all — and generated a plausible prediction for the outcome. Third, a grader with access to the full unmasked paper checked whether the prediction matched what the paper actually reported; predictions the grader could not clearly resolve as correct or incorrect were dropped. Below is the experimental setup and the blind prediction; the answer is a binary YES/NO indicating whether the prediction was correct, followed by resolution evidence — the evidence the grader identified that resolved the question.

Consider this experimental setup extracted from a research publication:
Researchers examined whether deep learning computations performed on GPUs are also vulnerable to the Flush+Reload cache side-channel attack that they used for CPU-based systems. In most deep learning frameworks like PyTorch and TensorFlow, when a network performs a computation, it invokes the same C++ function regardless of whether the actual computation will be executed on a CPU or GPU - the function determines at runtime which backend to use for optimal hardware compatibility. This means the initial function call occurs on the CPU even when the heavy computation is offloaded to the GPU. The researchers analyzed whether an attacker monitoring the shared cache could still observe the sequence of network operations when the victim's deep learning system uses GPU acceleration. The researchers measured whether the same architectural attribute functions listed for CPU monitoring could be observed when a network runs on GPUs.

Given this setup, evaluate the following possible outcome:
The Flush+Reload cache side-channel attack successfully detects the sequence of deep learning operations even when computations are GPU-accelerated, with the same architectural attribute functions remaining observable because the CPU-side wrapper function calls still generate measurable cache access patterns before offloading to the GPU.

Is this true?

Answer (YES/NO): YES